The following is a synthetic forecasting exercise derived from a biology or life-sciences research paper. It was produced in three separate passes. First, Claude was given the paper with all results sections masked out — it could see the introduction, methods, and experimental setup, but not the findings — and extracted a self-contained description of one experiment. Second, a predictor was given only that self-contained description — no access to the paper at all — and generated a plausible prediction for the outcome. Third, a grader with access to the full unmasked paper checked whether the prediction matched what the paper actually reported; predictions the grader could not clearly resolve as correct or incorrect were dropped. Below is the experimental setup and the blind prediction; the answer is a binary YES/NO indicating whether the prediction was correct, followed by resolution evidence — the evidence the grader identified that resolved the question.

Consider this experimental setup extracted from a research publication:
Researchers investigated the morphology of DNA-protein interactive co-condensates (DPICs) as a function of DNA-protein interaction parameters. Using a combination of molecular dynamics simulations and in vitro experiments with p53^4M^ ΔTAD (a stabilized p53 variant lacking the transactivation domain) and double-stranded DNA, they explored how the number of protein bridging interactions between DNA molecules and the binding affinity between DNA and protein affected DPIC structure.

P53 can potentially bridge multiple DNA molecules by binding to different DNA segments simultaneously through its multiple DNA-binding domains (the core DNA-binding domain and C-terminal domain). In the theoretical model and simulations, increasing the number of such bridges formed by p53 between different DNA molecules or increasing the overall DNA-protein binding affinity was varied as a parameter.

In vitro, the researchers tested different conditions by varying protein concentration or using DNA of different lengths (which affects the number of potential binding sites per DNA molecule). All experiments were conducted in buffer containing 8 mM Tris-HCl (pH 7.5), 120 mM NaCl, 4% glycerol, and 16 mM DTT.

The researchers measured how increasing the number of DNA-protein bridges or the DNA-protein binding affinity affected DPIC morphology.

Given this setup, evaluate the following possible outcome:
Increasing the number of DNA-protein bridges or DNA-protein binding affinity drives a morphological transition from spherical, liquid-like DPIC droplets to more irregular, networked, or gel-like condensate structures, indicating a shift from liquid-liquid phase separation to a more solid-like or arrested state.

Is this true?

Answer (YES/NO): YES